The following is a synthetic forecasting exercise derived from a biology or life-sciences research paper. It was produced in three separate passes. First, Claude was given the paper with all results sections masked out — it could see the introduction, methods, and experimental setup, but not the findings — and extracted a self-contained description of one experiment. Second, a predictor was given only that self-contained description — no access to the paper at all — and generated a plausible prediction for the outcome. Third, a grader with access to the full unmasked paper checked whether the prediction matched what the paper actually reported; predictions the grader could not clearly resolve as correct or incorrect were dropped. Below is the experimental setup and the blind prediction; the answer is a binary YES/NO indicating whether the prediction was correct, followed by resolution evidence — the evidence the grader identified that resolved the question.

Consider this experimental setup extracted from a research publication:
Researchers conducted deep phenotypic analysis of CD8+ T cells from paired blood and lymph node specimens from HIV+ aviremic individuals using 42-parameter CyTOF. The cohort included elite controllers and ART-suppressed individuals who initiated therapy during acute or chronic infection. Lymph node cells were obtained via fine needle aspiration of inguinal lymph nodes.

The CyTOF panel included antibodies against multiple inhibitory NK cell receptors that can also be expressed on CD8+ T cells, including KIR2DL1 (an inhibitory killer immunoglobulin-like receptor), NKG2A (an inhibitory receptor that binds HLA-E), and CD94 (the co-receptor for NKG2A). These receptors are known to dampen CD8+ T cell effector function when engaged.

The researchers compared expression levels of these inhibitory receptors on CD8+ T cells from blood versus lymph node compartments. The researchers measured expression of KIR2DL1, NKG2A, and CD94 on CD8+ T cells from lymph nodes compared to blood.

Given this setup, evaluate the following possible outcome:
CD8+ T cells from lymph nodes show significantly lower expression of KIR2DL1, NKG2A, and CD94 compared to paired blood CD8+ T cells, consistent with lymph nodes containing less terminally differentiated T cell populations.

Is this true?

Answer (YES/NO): NO